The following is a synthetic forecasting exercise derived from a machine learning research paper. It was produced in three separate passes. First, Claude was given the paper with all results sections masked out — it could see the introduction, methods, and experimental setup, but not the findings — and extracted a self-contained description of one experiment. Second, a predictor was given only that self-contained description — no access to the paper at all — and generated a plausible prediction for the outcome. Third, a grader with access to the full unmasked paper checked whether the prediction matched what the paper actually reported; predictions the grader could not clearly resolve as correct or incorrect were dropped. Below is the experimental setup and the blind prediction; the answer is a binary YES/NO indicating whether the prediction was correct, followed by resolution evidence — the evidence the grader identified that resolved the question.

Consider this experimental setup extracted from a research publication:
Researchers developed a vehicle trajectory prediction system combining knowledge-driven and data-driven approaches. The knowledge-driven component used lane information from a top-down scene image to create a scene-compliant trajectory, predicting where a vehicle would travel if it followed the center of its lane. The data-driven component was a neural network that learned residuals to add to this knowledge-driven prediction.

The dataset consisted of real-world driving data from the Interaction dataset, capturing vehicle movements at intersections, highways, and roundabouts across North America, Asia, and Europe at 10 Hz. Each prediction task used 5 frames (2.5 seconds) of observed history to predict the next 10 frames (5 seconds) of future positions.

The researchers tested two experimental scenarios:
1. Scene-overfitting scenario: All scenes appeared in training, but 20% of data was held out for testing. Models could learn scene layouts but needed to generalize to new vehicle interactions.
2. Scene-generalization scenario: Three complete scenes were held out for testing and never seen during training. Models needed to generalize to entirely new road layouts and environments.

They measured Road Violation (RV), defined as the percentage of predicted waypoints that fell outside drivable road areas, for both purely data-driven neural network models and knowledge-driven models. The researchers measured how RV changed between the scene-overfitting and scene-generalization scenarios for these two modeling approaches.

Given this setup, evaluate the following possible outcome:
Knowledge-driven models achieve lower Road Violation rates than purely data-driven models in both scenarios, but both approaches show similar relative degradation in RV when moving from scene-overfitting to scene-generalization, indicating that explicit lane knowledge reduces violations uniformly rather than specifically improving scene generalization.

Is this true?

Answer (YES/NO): NO